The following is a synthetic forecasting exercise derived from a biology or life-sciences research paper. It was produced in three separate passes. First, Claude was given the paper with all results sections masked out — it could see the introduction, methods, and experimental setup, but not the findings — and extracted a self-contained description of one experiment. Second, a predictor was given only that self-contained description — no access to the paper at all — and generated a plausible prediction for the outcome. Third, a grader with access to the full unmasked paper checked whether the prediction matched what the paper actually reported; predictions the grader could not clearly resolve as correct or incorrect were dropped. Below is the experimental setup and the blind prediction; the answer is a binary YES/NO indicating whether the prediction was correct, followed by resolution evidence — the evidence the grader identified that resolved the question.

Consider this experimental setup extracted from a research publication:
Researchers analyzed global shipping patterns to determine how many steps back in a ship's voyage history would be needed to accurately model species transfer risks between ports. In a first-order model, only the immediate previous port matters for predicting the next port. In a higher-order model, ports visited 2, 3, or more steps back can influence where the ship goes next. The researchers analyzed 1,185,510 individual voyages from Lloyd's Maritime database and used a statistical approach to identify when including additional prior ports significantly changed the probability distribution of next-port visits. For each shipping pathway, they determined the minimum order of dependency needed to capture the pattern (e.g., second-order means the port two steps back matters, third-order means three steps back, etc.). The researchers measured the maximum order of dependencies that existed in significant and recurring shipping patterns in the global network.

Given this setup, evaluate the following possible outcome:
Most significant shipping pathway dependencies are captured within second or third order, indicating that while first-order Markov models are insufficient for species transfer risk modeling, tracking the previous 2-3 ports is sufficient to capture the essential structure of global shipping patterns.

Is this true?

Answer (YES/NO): NO